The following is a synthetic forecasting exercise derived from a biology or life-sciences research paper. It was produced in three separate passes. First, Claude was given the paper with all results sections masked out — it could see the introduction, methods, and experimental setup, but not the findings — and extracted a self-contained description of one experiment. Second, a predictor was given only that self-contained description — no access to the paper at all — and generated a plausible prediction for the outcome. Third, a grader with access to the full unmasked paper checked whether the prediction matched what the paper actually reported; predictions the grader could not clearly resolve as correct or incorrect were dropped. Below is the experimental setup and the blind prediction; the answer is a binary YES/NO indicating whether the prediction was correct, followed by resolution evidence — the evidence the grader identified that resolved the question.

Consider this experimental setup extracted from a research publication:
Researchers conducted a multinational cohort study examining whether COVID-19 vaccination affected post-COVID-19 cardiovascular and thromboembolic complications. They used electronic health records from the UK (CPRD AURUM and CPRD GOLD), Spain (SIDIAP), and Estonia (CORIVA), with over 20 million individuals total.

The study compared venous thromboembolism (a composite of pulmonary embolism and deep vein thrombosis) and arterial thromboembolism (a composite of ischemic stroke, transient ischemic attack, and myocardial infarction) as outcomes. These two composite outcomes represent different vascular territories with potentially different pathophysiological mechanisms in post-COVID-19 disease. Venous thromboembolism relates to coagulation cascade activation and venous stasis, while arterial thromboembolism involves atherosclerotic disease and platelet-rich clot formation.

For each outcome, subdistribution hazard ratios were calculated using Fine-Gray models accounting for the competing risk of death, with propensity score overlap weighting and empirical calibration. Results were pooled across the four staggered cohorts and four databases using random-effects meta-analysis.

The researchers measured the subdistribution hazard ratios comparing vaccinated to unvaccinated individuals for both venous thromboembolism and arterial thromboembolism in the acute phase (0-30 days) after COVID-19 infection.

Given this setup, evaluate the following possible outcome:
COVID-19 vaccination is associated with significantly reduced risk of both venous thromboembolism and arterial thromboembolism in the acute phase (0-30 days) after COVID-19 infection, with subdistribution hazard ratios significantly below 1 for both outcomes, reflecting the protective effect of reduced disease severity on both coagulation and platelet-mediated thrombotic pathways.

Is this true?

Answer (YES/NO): YES